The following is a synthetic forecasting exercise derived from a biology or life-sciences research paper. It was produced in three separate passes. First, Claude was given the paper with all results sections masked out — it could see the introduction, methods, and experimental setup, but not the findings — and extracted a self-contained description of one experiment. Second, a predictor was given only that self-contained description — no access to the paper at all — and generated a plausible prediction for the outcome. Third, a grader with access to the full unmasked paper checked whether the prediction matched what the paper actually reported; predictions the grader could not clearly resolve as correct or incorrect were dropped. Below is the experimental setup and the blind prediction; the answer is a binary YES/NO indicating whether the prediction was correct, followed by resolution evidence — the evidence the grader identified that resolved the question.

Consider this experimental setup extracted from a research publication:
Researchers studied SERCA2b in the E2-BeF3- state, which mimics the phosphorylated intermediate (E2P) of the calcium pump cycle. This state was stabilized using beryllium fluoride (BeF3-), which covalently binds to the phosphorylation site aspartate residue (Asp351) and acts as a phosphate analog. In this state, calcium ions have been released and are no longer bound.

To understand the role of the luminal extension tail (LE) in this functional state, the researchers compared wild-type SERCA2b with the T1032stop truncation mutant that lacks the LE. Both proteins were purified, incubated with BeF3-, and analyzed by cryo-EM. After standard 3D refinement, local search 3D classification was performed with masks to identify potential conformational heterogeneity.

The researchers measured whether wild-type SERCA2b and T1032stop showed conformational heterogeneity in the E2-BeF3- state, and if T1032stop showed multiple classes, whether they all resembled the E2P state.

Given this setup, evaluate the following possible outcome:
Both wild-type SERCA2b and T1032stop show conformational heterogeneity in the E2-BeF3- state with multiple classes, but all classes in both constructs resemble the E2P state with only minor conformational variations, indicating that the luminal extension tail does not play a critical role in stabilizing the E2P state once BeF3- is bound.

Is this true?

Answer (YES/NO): NO